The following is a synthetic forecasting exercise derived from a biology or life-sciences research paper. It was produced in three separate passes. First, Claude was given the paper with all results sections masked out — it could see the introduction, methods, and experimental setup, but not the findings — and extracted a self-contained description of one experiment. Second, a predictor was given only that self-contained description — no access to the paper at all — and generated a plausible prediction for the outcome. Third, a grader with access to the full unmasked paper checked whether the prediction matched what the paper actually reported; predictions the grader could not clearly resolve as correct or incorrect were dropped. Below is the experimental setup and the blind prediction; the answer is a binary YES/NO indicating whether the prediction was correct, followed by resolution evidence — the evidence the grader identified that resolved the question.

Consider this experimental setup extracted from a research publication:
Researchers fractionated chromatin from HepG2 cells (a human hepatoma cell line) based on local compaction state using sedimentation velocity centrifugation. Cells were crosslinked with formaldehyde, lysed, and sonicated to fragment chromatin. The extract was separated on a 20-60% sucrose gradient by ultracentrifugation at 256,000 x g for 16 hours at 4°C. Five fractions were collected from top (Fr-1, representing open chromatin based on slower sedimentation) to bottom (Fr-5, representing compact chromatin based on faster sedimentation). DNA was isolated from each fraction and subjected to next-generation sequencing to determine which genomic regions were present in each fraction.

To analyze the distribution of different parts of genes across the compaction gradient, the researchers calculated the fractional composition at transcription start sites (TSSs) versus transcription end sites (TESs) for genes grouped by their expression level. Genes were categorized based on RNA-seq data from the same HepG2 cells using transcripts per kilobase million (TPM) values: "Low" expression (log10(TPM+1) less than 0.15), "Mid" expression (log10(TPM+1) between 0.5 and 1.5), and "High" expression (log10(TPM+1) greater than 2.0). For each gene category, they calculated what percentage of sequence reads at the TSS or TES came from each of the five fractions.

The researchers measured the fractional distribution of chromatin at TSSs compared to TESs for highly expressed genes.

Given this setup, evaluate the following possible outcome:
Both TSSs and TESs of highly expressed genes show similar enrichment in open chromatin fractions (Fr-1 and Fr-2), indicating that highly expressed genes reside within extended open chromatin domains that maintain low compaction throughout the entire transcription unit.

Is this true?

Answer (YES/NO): NO